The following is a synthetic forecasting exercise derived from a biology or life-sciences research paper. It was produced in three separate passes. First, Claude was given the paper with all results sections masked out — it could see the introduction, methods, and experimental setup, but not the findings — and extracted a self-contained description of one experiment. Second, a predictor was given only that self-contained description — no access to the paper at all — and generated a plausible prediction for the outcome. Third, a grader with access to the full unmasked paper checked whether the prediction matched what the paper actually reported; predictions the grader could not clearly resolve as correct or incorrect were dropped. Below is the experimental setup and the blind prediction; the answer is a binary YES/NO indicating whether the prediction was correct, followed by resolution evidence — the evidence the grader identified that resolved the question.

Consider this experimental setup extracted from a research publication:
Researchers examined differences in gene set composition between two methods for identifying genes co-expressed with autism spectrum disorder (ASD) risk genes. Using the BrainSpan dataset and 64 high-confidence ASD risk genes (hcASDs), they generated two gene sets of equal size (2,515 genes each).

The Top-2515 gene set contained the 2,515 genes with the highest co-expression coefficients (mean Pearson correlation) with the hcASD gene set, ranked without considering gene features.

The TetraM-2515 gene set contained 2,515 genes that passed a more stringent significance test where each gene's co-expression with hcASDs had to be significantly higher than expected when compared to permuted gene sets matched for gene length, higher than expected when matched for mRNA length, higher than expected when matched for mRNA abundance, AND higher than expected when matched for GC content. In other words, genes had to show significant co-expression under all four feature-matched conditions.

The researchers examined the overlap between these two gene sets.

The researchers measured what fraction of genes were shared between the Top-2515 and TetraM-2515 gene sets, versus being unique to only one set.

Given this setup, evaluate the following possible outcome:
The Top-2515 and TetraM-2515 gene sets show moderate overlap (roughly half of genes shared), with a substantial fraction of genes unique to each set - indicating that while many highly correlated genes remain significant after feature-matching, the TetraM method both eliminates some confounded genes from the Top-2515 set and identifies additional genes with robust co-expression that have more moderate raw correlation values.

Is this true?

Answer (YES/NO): YES